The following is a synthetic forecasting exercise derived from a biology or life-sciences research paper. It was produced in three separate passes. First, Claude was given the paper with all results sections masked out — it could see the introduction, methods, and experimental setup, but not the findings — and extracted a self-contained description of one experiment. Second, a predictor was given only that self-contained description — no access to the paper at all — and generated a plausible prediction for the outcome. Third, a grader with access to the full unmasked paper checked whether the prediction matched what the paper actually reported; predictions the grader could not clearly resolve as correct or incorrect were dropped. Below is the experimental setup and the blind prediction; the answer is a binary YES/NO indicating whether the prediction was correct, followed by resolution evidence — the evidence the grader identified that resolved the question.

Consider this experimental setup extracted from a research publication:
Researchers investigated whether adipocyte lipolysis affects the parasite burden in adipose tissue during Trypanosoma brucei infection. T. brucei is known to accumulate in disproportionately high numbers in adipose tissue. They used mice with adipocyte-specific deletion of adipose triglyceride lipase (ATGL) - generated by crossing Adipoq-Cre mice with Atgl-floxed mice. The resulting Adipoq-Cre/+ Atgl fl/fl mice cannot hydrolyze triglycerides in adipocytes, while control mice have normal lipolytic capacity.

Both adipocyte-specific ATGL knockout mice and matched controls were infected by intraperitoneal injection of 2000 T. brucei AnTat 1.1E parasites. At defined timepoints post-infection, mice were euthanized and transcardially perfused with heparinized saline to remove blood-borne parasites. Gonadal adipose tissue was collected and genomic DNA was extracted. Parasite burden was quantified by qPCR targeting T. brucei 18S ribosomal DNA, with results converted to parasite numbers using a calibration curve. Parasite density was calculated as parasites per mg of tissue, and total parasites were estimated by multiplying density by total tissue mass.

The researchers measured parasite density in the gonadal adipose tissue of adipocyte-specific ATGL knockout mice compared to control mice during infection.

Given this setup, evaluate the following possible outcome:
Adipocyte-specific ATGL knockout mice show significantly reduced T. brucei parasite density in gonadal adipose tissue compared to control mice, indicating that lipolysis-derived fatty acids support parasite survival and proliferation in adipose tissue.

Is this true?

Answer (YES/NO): NO